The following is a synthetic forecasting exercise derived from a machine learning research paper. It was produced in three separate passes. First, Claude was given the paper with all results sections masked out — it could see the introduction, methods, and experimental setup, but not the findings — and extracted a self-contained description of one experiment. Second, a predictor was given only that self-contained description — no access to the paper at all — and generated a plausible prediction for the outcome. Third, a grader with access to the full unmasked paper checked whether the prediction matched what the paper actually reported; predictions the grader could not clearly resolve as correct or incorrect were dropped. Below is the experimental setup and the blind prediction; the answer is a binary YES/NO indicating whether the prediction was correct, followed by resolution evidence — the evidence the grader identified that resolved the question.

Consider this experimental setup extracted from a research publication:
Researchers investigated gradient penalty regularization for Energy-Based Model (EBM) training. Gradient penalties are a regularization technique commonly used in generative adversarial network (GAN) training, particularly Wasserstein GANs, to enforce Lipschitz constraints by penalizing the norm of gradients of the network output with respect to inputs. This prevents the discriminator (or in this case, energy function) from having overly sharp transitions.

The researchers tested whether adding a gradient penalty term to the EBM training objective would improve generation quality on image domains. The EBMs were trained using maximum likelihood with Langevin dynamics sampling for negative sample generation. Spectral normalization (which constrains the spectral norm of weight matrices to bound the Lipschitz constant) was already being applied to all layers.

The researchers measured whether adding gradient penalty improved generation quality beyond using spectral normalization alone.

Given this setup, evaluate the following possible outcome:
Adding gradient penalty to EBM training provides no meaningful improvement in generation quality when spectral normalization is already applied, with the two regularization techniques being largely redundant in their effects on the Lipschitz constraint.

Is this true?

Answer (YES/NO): NO